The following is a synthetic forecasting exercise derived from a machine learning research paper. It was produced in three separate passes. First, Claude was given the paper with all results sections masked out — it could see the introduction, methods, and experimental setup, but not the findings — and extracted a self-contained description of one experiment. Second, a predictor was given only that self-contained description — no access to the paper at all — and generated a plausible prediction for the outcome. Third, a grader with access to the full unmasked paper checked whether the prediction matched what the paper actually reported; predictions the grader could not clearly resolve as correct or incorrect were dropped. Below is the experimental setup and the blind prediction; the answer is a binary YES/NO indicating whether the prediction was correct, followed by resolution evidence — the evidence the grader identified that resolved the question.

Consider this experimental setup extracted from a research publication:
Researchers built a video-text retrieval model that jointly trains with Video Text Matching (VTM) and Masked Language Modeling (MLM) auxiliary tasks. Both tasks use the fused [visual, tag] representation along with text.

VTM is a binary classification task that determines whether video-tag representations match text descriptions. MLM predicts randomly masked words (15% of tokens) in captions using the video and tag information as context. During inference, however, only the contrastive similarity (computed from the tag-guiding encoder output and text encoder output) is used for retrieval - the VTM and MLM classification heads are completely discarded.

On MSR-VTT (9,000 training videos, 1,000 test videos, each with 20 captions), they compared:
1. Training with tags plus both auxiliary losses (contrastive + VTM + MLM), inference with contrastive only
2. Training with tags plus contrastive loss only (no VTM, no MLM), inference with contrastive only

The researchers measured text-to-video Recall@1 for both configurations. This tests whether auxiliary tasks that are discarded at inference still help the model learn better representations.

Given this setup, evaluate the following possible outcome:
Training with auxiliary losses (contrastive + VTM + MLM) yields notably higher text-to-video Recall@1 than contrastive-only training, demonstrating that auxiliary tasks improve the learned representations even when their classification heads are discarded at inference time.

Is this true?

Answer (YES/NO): NO